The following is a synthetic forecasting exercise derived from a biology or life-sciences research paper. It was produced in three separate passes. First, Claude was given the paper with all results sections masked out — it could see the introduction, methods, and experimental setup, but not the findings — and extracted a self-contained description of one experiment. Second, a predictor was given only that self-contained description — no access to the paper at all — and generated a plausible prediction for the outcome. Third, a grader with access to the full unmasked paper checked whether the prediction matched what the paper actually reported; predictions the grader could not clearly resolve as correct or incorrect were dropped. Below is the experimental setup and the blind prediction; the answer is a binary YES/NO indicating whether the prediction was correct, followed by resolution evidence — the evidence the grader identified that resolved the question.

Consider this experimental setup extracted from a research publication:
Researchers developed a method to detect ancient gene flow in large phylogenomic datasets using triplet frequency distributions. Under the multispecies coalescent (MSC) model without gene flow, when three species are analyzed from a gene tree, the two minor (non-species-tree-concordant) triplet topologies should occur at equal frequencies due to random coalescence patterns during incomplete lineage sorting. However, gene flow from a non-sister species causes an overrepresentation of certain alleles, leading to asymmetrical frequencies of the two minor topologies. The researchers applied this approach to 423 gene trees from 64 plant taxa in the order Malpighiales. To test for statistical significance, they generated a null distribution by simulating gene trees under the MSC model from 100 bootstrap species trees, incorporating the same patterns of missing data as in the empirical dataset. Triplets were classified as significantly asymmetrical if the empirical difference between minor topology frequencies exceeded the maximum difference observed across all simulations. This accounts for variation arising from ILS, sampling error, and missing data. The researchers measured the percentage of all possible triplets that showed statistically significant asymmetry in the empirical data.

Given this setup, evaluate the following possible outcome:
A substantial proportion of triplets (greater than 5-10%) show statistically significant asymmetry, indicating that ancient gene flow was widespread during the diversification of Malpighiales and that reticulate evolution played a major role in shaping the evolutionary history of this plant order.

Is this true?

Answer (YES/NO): NO